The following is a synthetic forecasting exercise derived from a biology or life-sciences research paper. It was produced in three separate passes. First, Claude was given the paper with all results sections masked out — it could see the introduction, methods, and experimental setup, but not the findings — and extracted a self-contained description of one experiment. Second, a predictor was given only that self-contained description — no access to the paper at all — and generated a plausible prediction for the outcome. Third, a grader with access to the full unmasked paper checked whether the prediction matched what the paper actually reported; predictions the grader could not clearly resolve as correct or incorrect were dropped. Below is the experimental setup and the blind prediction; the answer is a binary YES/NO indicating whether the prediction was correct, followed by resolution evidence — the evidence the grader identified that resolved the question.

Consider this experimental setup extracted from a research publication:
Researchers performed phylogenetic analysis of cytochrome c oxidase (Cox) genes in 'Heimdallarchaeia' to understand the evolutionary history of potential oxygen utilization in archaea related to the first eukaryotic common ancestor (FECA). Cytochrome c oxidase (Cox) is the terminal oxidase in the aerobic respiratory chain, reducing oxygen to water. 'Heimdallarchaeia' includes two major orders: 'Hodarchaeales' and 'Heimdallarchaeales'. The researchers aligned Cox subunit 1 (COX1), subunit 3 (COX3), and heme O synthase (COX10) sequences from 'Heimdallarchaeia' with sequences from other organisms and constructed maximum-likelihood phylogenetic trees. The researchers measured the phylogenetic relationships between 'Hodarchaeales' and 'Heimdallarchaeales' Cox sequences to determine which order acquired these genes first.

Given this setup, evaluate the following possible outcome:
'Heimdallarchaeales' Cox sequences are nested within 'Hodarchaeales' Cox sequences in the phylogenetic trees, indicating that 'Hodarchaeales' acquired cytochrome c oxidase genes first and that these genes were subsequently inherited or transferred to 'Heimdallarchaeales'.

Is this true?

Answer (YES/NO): YES